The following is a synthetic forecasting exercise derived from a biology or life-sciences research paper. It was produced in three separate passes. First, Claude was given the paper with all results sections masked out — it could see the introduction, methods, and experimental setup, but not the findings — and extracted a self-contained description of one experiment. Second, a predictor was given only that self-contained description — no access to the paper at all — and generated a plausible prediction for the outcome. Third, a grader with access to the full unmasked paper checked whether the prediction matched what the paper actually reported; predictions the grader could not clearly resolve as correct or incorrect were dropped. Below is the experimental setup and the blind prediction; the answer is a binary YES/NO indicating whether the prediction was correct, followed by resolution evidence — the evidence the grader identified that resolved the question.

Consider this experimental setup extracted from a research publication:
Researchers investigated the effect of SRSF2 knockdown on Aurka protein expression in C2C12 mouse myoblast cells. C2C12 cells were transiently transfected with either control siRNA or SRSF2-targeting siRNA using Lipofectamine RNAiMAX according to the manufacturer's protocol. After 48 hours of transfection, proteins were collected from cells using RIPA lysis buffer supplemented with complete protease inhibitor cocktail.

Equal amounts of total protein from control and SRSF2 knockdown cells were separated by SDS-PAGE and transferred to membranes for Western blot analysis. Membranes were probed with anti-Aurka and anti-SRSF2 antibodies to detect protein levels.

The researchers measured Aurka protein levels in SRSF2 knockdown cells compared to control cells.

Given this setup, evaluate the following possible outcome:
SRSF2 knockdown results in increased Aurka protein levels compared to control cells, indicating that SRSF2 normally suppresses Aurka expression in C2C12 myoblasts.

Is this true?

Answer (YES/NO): NO